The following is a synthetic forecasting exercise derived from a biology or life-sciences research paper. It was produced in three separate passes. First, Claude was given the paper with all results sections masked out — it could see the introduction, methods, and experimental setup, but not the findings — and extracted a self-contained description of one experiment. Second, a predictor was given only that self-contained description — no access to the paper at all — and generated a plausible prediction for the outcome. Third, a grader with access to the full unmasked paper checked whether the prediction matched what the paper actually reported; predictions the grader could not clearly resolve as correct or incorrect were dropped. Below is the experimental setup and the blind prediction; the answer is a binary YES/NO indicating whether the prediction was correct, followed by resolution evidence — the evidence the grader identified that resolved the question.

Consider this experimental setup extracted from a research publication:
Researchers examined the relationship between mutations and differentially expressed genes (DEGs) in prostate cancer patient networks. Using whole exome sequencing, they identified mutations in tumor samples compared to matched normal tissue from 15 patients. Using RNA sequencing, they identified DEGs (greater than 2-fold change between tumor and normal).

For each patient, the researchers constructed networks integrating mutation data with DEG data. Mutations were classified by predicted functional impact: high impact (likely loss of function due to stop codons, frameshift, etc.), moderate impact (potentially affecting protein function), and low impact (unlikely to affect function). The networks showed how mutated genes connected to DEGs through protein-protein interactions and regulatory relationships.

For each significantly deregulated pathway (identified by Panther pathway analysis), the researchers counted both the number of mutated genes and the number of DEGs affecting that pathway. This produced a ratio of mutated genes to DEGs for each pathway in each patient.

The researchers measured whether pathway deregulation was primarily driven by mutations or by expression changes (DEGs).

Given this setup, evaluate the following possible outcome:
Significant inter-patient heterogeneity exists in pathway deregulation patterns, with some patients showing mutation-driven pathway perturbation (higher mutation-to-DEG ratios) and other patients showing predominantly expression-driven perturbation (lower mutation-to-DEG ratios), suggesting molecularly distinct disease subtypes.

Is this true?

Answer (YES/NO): NO